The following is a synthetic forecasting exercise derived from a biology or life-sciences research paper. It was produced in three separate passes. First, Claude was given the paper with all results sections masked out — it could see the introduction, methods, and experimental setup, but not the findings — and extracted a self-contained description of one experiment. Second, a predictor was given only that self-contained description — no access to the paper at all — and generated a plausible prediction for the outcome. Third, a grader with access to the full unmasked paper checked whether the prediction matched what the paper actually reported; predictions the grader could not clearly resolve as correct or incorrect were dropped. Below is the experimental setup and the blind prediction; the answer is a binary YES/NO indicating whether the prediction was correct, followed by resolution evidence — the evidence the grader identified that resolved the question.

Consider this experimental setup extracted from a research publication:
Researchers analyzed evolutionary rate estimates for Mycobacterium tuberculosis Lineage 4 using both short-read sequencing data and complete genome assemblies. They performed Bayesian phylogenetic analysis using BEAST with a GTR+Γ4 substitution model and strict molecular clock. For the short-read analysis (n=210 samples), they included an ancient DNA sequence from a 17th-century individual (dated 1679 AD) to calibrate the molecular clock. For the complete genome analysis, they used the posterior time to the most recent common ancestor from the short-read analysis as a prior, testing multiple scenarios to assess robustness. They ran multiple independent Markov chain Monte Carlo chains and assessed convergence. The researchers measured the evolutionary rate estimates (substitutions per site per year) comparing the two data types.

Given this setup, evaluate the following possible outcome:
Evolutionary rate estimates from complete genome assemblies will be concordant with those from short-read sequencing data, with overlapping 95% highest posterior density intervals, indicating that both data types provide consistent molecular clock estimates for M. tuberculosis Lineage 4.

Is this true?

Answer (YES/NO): NO